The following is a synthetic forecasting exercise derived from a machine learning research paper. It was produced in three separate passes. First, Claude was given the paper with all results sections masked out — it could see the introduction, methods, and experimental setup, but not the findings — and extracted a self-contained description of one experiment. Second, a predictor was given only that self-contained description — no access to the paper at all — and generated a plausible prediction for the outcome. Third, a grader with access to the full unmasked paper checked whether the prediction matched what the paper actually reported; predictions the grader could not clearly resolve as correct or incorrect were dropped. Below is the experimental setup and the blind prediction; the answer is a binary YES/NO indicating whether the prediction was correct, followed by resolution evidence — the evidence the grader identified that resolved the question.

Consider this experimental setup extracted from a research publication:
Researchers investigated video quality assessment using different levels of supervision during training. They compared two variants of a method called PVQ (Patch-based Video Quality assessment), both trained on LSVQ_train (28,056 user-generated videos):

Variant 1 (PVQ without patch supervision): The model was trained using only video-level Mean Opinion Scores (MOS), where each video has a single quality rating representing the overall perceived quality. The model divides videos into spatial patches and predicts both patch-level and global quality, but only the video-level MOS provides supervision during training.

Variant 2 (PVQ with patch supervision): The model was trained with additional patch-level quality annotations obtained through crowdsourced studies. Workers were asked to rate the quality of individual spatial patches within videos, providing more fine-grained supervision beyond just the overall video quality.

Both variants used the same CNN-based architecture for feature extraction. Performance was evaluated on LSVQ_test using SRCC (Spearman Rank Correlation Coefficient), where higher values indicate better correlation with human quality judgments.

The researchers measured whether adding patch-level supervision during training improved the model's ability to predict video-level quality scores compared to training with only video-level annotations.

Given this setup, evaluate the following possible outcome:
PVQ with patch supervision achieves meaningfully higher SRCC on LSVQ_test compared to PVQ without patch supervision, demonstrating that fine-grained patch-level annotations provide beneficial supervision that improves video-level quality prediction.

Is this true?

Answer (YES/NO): YES